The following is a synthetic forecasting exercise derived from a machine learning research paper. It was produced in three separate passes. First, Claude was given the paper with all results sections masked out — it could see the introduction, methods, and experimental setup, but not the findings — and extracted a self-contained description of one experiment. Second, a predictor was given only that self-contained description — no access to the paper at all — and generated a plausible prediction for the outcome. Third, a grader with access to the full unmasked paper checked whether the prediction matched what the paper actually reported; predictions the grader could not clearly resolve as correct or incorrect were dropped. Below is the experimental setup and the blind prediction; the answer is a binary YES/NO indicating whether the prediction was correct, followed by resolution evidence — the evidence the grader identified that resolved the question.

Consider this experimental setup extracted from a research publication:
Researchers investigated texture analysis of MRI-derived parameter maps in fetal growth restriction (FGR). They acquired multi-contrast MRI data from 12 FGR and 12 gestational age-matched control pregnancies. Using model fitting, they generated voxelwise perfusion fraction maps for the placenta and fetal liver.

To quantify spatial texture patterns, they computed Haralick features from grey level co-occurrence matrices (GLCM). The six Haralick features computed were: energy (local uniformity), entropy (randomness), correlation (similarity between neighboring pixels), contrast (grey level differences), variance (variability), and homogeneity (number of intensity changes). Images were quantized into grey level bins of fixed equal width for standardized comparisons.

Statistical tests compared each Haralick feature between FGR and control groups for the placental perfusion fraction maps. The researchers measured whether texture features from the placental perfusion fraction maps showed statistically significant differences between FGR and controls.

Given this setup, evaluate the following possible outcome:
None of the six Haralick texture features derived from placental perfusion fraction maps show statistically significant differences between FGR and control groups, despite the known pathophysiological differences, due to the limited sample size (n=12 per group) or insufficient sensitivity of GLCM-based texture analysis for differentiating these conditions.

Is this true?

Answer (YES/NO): NO